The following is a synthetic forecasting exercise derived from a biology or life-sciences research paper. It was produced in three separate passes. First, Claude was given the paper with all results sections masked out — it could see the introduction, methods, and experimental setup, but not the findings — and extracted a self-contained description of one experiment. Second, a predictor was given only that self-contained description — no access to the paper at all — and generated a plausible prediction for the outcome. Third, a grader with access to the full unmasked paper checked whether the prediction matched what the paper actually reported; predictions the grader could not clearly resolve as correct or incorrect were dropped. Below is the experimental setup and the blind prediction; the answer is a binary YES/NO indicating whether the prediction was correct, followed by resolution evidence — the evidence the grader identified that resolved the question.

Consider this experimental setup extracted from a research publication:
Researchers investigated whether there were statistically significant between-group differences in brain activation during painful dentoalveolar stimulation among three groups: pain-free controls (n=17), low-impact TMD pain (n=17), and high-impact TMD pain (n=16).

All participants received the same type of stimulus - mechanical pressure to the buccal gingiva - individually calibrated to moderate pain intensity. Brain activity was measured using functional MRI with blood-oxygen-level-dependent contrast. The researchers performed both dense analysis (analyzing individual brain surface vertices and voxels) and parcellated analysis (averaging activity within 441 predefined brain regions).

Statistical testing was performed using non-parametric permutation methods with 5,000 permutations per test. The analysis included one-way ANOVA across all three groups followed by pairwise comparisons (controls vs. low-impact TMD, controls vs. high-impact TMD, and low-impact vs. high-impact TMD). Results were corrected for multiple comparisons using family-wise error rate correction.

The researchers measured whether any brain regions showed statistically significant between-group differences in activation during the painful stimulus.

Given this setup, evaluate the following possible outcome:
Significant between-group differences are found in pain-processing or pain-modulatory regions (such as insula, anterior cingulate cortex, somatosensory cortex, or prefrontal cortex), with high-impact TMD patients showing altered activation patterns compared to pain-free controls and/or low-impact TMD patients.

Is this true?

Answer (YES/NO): NO